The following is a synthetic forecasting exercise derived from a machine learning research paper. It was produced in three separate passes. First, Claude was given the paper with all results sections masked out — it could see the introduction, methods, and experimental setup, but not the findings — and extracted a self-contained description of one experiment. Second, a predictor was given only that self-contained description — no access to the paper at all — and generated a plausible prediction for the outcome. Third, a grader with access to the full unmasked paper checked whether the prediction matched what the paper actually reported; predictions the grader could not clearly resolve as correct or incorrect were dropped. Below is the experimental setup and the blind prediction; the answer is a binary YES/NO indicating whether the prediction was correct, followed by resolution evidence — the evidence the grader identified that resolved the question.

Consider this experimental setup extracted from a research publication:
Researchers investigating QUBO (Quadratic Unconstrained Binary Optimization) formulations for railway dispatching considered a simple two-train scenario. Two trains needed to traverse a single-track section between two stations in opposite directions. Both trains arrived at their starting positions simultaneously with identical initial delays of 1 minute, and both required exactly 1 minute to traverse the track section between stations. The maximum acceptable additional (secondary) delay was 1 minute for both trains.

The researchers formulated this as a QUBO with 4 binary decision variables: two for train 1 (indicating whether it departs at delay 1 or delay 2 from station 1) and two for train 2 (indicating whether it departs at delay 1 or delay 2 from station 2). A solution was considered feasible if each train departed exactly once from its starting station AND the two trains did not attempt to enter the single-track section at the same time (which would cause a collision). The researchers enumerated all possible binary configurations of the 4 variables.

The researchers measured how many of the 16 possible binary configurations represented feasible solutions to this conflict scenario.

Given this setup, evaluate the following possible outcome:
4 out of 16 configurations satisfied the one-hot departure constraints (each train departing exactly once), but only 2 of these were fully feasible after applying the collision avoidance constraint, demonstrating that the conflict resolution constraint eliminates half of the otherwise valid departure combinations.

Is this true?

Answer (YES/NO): YES